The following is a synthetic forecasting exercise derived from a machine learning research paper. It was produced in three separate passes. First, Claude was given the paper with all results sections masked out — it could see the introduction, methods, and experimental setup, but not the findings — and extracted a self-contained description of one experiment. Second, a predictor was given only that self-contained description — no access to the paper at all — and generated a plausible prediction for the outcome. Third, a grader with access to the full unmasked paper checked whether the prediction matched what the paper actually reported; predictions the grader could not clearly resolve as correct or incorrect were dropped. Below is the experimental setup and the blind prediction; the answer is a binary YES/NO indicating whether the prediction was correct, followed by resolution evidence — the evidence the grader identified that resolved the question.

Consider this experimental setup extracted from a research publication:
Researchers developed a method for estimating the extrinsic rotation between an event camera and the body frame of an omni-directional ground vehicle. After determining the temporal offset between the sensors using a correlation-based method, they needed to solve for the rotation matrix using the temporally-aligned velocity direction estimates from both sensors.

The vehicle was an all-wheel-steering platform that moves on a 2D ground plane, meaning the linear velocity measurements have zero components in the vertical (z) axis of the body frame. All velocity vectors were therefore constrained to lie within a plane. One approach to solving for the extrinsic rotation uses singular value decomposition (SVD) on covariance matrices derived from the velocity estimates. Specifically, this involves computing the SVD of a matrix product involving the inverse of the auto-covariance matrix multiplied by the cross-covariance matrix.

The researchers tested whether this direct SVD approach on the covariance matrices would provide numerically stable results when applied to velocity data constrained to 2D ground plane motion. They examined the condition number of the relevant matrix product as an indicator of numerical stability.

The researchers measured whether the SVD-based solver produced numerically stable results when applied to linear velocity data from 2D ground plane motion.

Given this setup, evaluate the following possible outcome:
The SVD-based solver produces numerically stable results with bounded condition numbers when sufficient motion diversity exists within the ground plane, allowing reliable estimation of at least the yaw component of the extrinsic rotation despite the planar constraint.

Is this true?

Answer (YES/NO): NO